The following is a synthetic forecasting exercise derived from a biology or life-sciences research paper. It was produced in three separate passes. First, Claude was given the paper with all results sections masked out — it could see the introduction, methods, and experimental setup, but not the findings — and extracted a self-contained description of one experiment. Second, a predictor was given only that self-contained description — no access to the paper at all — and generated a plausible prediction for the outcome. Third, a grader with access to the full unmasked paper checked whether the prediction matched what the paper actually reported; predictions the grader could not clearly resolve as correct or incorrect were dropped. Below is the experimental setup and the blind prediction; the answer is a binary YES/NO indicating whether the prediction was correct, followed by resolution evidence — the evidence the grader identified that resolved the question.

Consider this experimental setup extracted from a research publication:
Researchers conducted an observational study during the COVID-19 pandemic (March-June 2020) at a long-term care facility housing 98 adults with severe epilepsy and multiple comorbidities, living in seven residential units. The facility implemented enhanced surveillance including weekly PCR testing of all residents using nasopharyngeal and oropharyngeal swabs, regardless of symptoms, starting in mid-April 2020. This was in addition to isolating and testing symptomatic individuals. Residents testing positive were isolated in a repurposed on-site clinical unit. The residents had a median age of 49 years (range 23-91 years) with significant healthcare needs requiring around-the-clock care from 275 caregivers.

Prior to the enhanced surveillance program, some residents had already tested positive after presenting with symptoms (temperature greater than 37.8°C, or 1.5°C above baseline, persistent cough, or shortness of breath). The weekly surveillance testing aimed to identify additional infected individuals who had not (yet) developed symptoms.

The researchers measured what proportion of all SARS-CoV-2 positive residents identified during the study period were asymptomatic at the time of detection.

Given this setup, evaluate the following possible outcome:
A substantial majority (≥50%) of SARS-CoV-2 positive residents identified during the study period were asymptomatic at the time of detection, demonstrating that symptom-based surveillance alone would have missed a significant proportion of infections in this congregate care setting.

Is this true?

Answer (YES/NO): YES